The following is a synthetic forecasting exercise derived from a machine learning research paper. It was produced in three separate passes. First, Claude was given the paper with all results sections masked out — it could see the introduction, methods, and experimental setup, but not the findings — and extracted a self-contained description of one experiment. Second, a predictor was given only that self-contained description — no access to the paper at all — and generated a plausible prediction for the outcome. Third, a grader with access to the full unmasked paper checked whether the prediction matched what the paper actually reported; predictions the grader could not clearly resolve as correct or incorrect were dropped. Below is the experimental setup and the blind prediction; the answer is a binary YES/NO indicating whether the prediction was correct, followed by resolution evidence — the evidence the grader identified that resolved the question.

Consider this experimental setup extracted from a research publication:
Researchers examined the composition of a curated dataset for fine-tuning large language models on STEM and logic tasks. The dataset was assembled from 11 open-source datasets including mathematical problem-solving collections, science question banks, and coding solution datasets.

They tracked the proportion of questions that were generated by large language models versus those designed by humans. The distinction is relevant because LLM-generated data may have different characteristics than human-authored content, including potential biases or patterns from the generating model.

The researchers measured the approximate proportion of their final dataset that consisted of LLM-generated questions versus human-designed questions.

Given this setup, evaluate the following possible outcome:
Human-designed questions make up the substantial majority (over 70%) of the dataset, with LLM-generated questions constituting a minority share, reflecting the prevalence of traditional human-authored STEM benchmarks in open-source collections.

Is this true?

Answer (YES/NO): YES